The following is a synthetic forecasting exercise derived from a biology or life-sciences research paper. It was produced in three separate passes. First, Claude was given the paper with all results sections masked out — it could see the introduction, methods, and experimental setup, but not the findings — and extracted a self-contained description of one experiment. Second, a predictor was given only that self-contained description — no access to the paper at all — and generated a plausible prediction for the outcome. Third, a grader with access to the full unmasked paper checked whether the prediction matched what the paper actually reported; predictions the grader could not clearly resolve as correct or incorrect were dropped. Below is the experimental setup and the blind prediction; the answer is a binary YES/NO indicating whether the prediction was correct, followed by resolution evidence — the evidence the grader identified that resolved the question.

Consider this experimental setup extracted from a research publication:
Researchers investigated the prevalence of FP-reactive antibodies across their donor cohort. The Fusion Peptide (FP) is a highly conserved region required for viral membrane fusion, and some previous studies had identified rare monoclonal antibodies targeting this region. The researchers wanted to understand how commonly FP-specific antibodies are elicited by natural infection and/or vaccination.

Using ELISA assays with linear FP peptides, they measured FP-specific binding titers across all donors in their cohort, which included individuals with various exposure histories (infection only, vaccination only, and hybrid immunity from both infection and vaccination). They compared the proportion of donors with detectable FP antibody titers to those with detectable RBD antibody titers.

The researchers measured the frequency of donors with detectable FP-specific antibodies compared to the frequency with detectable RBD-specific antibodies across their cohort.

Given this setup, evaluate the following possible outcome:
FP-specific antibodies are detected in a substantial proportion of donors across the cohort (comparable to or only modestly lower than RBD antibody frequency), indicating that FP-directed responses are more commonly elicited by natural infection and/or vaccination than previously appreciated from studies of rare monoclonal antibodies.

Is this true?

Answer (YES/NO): NO